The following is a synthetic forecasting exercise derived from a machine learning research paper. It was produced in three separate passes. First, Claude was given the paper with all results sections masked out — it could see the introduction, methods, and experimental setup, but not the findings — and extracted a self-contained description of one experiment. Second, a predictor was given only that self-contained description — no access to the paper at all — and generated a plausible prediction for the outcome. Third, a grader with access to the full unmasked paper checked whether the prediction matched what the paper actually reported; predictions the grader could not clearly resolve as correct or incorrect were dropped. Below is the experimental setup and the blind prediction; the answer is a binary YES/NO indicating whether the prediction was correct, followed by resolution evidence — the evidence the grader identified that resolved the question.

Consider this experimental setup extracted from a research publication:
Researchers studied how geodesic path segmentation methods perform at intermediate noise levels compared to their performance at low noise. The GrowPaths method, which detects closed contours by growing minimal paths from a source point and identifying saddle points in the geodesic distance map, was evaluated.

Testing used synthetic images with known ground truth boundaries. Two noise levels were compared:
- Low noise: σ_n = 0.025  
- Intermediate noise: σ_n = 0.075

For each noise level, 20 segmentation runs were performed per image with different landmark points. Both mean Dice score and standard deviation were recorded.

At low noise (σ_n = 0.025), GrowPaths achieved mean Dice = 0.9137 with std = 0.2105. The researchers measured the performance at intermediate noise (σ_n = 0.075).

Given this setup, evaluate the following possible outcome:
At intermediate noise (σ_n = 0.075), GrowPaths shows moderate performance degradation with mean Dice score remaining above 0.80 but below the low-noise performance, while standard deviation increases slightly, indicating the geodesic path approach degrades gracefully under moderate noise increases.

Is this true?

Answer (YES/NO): NO